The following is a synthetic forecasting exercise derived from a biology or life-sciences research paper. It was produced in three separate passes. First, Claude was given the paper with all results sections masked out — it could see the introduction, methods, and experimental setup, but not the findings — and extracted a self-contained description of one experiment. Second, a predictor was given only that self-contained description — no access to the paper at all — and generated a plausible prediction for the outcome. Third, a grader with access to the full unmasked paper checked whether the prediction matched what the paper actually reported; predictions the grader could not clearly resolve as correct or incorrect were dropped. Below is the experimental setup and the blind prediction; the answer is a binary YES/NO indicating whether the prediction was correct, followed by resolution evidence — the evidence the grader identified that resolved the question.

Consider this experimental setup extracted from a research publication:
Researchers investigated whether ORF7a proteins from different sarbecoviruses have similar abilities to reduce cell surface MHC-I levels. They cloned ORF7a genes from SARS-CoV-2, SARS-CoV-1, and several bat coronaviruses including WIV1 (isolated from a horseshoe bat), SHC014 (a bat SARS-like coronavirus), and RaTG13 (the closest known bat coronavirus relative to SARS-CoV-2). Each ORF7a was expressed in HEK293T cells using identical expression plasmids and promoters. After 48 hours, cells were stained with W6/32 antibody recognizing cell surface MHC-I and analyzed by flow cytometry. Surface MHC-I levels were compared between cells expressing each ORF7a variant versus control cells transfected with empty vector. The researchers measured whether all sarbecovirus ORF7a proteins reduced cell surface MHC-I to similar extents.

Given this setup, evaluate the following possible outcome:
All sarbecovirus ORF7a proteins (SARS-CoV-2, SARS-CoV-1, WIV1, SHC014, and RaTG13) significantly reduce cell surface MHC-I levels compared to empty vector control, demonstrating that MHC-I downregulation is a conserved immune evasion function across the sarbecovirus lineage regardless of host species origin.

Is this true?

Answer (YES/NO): NO